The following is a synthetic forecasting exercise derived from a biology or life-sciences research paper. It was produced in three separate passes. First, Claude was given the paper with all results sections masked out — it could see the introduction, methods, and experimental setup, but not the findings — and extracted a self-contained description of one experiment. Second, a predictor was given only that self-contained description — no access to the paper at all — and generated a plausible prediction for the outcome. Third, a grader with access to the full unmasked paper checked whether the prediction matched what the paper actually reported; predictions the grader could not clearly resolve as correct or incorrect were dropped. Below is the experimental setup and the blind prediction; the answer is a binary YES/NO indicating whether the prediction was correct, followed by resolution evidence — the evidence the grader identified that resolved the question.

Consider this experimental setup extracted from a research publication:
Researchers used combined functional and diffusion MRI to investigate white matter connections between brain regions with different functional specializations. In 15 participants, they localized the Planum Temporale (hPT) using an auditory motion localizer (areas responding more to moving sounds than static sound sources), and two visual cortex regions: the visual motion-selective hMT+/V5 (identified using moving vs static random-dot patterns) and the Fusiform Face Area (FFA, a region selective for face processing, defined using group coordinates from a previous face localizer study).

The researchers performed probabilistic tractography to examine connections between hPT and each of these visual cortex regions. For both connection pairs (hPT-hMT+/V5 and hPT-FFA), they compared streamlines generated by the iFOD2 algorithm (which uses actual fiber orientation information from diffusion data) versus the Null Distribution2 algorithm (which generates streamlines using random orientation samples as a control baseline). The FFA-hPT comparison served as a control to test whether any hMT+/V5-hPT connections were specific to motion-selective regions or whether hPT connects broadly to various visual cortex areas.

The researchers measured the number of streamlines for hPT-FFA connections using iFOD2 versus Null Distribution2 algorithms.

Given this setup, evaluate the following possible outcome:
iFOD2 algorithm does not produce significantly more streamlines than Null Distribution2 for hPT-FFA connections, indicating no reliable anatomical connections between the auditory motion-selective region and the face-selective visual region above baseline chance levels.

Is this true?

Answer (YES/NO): YES